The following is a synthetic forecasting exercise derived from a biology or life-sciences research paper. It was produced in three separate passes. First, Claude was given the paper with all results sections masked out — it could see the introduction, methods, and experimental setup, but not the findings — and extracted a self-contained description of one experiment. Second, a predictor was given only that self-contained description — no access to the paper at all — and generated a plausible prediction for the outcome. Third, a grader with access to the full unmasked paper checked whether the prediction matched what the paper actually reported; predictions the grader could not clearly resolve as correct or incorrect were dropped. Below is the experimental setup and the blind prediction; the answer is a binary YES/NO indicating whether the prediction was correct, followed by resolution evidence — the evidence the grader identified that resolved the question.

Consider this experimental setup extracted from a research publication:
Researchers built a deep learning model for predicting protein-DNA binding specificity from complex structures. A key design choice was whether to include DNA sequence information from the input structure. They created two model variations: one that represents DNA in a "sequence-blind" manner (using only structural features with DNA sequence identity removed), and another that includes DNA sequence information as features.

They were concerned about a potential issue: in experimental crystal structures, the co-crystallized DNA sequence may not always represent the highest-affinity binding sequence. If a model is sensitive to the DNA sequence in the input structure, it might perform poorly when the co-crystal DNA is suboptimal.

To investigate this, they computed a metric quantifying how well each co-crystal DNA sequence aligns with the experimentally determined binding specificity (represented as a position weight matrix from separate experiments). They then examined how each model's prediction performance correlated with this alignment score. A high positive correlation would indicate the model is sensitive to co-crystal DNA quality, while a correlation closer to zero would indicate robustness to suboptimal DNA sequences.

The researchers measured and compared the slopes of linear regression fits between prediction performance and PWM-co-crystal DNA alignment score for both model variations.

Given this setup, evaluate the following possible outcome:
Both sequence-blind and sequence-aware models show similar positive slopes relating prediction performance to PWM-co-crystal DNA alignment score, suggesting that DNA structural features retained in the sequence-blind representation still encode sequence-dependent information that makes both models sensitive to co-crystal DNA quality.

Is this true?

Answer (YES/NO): NO